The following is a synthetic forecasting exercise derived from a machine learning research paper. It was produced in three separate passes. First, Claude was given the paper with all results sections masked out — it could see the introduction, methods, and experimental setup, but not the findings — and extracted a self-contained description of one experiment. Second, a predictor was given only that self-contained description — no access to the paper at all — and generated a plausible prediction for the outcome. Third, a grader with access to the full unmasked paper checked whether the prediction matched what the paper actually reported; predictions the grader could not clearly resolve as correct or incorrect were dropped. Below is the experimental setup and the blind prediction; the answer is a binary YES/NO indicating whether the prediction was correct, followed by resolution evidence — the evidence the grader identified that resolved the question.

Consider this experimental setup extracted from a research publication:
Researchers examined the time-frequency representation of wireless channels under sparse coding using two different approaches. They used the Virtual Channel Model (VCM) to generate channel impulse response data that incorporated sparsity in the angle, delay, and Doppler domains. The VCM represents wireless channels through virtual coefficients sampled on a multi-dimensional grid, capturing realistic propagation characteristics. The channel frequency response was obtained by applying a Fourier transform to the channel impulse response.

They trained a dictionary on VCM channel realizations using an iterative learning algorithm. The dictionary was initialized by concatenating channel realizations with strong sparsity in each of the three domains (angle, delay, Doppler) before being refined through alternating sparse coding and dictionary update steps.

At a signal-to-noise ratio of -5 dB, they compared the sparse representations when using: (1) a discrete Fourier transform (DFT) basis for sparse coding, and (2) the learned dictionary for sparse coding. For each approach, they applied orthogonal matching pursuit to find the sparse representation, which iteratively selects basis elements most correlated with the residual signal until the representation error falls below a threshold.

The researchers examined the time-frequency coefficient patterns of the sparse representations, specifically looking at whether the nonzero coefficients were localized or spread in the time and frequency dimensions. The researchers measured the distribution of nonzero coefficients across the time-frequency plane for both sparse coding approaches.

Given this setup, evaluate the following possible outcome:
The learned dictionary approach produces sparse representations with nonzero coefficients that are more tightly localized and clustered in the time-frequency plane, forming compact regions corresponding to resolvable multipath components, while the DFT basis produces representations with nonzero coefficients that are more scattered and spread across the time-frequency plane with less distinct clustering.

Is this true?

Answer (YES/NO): NO